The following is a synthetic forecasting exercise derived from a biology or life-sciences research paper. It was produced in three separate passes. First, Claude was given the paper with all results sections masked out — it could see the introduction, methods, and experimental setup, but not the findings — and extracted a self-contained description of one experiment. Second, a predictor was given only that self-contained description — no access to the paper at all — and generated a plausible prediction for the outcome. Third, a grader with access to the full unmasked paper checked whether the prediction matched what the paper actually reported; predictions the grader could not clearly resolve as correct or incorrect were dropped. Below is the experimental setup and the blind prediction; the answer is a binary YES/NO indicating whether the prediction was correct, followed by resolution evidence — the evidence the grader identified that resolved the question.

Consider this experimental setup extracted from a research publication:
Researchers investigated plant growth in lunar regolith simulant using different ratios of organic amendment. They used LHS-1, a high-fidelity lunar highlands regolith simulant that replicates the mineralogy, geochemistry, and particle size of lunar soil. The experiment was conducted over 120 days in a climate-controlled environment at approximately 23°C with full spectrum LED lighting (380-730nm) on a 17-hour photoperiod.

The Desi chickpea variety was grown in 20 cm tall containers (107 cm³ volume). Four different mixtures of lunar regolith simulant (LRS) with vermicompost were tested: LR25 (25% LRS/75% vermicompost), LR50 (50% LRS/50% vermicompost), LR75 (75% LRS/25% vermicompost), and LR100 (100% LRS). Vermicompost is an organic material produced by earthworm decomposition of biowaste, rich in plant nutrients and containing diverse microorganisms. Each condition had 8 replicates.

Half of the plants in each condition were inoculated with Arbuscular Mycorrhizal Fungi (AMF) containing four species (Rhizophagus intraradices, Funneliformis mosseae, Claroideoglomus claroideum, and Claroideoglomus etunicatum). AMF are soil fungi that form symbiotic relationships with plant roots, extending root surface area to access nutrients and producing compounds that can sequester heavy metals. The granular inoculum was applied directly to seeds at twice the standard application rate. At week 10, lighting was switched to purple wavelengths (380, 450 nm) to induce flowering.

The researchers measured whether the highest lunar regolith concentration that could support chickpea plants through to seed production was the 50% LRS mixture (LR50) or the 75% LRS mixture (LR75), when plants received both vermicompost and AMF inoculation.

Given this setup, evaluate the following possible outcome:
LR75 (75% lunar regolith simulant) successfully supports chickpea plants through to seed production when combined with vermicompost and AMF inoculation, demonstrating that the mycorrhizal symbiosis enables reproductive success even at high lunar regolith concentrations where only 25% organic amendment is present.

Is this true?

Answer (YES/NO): YES